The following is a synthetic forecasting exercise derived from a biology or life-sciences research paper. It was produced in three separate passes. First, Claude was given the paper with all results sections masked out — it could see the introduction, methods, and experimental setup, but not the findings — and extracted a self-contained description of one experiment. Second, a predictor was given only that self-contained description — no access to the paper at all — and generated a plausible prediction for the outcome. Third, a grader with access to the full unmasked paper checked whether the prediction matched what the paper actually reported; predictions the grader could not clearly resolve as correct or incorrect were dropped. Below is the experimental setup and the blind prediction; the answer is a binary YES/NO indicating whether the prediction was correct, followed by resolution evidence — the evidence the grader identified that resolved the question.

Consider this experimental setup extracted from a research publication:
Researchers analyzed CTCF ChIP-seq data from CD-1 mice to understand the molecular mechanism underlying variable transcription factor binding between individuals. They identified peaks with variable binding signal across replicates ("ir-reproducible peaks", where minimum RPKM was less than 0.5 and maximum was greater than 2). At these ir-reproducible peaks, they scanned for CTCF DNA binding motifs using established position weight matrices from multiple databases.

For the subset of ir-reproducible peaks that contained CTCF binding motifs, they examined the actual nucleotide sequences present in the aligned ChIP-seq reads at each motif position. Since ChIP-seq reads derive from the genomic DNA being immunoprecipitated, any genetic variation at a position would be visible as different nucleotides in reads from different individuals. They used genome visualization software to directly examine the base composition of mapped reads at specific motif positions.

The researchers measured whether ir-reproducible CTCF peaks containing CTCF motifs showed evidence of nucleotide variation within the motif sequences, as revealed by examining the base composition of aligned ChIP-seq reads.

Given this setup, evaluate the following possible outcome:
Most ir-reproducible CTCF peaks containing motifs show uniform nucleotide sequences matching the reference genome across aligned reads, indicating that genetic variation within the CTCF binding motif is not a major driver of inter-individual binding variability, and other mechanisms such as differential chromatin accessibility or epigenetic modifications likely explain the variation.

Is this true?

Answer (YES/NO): NO